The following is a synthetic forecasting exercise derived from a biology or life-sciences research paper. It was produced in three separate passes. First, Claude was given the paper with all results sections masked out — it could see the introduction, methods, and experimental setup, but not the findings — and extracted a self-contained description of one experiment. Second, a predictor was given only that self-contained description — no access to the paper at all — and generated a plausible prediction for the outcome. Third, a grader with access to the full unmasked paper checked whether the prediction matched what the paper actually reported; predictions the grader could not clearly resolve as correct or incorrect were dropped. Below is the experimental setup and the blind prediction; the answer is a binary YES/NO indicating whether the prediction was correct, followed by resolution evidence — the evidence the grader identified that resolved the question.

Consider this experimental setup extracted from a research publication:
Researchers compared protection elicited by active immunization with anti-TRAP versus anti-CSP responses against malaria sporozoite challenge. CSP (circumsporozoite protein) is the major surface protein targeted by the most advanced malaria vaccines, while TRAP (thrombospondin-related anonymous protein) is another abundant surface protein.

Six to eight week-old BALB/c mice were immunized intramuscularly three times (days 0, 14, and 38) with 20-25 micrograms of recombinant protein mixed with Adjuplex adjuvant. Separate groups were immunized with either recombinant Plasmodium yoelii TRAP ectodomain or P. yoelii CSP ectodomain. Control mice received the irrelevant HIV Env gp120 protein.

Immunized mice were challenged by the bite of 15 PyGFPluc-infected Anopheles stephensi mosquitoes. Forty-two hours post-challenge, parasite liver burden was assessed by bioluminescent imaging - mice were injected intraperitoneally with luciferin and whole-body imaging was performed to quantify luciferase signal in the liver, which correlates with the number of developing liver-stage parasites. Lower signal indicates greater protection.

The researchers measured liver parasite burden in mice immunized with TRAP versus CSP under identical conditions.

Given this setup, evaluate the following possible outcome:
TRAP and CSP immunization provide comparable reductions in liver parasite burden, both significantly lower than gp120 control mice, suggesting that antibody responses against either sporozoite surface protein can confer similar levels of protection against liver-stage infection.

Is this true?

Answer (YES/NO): NO